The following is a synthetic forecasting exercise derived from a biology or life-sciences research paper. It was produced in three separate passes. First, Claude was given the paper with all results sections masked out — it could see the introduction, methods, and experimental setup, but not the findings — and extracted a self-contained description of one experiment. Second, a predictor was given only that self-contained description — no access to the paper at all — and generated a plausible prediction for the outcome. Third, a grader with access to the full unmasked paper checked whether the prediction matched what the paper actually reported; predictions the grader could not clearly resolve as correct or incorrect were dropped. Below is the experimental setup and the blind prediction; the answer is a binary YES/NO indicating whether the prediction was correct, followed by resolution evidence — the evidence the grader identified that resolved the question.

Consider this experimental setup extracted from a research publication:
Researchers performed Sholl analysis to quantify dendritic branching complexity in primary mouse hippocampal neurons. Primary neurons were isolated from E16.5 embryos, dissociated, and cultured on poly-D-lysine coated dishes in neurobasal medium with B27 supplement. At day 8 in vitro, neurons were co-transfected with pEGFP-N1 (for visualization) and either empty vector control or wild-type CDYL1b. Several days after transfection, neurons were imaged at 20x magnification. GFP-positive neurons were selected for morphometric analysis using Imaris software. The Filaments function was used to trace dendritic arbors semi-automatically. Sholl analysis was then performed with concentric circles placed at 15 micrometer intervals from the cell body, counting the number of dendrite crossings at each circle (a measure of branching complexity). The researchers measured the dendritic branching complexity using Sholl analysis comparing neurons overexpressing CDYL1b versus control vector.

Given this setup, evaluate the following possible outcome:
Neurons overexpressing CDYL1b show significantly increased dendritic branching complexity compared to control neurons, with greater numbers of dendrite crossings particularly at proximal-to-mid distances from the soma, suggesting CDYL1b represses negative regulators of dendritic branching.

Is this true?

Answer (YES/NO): NO